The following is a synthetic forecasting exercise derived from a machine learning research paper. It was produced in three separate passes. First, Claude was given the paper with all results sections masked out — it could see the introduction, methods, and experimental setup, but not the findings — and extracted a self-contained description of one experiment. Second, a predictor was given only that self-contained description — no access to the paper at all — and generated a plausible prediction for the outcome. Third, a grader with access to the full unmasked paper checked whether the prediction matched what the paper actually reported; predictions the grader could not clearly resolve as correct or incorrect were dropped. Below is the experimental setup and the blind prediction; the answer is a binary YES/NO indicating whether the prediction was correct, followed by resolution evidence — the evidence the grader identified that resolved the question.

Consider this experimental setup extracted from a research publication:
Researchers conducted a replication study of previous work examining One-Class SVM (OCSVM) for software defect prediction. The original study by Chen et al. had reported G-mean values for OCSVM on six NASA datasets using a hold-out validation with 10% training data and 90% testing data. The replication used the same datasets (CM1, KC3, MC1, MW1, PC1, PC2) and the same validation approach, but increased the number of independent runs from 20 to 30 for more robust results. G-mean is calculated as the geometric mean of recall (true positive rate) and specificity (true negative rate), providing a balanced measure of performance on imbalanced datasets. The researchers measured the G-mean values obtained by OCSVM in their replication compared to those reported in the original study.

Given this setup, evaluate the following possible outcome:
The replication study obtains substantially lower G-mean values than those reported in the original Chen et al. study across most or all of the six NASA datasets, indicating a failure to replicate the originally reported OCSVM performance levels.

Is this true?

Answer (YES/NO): YES